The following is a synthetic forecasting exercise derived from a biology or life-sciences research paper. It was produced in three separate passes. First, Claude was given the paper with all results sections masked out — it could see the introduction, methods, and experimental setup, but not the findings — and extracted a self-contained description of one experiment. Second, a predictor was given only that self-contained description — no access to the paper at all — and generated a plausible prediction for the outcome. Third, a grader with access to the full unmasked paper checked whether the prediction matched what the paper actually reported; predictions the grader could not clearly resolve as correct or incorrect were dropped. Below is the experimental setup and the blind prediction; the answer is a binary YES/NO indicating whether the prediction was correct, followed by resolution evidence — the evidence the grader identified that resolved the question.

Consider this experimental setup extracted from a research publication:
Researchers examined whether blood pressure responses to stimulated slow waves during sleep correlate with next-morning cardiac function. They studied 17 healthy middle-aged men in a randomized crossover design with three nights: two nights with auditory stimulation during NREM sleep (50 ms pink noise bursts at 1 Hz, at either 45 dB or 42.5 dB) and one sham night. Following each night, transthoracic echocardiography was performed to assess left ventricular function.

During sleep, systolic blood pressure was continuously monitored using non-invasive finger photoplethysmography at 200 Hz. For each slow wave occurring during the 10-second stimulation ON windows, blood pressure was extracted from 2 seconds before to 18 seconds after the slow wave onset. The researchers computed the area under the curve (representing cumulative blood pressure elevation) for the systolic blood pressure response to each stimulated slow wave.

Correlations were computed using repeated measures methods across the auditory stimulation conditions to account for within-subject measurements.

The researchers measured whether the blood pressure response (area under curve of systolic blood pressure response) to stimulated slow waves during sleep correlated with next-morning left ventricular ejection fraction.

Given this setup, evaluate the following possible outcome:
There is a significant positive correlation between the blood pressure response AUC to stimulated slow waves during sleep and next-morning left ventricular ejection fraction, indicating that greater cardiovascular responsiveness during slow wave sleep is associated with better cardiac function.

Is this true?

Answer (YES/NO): YES